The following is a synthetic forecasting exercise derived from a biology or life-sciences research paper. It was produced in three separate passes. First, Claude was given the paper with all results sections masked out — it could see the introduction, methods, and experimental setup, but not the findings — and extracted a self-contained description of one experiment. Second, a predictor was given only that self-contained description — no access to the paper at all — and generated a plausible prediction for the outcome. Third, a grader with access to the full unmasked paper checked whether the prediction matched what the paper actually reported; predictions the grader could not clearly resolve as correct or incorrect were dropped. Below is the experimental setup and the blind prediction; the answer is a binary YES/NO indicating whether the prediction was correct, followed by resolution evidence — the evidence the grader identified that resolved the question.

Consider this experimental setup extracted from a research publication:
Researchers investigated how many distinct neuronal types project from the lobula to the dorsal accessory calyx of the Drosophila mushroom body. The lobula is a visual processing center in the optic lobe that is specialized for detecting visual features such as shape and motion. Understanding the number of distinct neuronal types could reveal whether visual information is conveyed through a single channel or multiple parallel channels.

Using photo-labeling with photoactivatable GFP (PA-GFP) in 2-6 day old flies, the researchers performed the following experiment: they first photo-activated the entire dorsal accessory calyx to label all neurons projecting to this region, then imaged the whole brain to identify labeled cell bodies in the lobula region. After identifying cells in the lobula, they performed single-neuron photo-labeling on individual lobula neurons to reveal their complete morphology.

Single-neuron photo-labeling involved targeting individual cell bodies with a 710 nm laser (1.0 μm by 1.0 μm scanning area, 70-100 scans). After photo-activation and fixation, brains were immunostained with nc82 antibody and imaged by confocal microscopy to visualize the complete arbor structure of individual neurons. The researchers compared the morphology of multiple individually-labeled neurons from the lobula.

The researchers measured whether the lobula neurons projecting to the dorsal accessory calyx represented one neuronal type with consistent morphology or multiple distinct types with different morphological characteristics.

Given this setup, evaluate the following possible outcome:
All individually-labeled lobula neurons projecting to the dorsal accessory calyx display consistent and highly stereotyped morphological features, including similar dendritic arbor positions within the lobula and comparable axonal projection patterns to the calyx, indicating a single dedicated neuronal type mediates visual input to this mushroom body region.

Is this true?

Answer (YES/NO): YES